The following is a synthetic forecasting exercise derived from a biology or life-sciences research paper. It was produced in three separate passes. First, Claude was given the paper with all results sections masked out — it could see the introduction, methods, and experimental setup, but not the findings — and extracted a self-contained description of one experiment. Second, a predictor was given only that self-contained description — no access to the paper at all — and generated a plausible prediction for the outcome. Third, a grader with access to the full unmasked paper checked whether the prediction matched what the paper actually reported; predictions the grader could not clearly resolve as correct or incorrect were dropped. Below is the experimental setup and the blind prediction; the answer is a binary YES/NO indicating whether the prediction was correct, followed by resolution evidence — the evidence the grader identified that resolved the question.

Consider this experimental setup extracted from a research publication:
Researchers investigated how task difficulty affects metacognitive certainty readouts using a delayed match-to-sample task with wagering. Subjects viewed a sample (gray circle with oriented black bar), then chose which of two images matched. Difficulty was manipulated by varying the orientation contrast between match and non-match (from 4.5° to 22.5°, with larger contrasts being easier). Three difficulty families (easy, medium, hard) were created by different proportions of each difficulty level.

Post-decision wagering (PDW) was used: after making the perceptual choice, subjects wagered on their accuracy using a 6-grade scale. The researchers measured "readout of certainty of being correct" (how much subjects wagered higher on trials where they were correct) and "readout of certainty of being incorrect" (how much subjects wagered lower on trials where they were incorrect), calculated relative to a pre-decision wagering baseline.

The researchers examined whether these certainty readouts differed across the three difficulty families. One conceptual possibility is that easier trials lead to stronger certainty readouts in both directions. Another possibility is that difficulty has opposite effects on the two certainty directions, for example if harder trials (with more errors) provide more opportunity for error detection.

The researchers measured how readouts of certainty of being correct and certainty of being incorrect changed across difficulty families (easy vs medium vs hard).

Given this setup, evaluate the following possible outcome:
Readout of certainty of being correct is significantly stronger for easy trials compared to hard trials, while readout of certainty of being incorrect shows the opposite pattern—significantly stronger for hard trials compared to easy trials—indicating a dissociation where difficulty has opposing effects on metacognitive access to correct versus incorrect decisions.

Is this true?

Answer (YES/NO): NO